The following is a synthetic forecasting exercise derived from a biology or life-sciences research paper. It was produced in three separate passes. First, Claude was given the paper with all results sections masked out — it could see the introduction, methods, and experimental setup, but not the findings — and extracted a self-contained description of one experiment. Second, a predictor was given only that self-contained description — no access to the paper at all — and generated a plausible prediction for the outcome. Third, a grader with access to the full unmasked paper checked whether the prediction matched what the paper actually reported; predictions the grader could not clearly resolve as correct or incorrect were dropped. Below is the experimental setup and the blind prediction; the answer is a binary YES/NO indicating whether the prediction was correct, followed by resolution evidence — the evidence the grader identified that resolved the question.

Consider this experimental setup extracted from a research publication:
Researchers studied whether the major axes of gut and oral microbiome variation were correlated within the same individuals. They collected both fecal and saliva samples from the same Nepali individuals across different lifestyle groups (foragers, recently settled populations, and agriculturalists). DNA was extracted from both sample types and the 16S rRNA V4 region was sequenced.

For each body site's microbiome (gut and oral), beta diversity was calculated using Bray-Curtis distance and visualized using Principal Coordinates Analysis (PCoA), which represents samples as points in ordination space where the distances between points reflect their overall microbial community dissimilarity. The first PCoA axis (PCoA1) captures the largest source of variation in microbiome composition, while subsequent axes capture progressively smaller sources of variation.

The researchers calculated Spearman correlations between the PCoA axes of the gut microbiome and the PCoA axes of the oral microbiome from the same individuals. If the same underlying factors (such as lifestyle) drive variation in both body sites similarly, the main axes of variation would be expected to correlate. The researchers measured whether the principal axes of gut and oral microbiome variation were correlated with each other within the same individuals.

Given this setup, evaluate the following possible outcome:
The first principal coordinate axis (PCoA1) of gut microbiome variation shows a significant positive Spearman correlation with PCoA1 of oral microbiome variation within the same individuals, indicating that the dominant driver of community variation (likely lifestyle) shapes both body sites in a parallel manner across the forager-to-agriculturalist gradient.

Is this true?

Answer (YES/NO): NO